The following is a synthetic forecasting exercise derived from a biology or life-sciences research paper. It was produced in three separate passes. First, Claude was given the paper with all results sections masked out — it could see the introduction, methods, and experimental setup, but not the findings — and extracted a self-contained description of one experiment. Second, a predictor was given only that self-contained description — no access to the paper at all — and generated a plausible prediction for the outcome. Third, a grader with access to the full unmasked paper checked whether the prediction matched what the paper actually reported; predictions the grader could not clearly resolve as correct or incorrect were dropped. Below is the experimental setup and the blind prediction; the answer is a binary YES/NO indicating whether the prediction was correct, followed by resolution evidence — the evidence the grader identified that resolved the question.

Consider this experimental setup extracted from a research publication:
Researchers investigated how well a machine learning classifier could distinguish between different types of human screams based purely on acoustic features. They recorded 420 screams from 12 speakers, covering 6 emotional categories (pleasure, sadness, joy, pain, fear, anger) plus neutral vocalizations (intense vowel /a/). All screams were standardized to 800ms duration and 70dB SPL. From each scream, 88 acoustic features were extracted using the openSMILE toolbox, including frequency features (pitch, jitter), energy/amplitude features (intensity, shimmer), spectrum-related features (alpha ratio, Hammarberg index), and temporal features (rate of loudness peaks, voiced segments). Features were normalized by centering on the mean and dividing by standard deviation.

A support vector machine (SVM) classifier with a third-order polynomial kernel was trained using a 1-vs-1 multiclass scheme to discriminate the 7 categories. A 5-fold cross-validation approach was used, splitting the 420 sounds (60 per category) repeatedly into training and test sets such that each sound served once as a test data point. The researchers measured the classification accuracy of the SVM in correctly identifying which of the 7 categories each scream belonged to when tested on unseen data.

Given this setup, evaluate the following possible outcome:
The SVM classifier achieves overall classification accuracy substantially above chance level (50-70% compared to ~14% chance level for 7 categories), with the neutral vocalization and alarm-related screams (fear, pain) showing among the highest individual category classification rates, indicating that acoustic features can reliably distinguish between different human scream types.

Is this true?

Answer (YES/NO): NO